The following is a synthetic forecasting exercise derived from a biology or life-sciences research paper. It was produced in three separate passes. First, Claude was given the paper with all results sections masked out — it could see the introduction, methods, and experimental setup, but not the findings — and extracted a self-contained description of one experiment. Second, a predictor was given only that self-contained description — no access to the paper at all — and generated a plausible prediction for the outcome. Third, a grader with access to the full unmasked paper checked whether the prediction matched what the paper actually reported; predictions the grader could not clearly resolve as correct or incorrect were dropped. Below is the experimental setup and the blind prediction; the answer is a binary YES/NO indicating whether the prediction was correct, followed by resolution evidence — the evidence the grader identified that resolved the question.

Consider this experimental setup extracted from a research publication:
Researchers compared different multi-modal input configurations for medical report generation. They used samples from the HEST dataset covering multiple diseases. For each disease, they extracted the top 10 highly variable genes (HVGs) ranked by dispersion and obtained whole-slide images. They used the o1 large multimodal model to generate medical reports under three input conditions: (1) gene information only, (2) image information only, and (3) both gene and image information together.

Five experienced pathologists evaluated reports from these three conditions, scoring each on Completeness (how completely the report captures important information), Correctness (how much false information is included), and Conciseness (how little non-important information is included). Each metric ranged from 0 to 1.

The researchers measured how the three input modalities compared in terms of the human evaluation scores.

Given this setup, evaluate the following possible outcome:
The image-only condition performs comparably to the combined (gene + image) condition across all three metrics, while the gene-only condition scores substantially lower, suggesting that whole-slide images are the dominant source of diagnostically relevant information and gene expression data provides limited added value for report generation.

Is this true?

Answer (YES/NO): NO